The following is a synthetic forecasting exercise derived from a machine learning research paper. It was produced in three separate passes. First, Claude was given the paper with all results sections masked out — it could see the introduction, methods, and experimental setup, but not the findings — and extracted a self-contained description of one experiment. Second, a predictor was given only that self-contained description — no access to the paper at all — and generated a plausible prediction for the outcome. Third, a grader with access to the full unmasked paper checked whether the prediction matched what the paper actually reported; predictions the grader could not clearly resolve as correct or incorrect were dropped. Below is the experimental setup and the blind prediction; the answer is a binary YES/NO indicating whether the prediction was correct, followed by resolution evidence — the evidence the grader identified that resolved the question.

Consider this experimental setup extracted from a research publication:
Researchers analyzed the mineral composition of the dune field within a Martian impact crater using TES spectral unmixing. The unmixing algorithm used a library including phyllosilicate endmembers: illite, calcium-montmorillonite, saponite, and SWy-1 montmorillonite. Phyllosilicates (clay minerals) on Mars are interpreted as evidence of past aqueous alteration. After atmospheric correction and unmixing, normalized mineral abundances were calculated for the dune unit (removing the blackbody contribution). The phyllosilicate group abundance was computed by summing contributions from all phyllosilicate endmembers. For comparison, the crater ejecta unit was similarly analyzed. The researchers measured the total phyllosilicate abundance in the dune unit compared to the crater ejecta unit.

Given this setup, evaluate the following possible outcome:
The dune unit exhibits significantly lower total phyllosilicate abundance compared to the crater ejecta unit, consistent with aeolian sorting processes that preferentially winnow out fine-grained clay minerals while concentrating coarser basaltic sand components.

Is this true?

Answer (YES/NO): NO